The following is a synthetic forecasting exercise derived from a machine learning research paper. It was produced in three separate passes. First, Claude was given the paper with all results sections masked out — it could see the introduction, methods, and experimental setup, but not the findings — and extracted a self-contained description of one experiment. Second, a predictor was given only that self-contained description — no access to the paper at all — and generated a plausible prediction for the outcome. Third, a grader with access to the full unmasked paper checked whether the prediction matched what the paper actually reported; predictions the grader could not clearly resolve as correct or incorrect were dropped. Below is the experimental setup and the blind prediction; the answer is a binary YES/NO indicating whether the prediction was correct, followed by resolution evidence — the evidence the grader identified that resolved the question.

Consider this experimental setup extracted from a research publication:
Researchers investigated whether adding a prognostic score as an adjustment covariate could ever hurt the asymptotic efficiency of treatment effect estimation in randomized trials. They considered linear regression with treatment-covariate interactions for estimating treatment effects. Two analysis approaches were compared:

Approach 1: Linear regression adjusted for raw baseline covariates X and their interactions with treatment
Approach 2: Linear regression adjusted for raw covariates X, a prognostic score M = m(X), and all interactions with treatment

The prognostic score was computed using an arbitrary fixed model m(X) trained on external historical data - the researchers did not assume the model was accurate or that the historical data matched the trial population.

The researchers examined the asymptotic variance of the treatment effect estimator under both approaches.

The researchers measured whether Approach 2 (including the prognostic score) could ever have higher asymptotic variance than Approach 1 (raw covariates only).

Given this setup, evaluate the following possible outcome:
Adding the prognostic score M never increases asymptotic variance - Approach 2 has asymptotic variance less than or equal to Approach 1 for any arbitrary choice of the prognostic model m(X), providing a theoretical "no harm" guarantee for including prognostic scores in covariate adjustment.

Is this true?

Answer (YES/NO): YES